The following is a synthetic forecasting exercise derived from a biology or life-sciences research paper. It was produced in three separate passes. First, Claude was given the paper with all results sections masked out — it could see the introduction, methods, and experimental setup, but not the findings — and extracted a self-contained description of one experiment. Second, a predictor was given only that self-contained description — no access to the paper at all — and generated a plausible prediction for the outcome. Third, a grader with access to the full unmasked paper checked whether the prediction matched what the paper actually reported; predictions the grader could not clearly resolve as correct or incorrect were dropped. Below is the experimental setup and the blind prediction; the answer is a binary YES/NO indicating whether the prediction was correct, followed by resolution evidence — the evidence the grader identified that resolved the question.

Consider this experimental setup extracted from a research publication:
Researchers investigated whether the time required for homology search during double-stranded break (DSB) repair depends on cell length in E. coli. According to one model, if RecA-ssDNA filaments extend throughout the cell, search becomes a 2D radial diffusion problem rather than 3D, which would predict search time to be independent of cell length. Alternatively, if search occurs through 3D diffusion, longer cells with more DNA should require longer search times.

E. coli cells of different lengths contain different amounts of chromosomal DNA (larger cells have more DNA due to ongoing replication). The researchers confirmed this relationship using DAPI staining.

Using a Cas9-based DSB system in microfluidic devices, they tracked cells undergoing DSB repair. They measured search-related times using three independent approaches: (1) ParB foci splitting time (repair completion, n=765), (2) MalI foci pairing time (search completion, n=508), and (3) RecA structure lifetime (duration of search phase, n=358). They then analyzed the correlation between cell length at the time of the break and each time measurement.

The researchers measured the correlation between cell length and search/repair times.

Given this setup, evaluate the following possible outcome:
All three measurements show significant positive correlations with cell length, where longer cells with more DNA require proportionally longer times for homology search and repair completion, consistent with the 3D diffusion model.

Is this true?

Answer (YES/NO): NO